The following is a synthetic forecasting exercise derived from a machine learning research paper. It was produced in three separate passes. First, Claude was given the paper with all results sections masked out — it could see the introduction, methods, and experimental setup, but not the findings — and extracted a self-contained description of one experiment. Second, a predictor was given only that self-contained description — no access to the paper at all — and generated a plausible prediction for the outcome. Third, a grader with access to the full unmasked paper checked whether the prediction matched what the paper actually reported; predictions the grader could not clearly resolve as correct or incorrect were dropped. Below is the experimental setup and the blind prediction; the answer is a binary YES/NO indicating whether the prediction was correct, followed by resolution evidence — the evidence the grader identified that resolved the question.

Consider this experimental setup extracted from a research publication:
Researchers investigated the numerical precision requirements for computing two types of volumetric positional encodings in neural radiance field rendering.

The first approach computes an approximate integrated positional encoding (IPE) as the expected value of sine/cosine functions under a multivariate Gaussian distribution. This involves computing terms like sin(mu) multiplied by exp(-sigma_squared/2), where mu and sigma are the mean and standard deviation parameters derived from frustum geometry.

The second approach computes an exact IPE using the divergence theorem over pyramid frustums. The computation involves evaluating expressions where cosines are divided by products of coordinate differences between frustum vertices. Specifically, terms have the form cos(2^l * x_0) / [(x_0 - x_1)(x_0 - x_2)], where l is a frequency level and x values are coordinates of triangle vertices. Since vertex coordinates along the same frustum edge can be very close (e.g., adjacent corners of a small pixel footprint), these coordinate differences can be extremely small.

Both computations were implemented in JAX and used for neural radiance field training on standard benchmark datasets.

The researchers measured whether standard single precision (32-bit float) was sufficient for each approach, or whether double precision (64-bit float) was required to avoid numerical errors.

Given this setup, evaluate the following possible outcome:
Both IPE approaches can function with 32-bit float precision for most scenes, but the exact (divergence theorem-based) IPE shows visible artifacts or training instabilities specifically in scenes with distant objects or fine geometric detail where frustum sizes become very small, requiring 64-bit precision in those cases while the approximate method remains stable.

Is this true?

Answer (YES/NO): NO